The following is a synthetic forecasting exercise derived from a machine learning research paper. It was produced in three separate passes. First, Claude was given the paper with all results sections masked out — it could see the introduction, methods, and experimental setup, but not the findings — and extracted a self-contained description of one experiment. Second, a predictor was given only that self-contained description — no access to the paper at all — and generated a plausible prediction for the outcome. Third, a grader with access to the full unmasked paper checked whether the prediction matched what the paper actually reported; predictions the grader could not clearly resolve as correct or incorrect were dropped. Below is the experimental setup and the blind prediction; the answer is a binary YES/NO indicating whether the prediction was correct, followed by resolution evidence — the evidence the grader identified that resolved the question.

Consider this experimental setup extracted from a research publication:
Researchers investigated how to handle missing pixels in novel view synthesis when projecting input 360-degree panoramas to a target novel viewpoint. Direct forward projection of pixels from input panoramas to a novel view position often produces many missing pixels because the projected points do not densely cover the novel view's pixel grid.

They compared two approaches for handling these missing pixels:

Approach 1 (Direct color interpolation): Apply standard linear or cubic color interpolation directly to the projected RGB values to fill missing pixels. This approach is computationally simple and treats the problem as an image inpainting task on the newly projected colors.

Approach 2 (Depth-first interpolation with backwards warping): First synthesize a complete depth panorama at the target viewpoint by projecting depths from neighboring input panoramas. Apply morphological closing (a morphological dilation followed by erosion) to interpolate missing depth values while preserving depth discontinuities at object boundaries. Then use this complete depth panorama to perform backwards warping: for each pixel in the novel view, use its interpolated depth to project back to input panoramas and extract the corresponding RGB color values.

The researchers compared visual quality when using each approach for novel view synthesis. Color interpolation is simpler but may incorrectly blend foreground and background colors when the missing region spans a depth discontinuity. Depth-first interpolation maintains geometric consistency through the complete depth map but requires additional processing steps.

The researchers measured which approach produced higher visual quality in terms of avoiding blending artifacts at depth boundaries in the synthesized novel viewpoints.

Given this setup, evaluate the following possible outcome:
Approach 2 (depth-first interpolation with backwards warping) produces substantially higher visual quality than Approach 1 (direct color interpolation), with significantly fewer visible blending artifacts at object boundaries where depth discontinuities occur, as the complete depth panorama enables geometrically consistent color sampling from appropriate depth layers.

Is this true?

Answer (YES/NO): YES